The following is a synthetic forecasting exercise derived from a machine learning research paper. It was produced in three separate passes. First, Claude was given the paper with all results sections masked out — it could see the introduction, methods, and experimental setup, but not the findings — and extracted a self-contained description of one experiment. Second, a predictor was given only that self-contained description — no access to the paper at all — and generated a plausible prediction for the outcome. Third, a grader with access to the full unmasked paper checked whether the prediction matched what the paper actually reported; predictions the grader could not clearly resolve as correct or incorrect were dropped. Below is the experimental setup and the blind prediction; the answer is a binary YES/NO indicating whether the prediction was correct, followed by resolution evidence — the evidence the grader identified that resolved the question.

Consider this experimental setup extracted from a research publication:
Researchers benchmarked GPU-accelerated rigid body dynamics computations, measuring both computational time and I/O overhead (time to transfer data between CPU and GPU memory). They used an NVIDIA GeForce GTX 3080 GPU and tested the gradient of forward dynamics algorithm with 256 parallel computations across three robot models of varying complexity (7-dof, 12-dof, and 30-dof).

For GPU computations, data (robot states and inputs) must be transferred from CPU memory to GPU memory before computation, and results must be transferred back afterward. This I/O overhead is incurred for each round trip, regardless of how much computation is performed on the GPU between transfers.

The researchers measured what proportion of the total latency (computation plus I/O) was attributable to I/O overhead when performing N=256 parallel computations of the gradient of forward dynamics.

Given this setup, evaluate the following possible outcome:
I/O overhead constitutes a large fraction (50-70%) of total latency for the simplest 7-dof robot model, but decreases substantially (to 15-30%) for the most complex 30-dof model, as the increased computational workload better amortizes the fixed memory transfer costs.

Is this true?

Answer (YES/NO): NO